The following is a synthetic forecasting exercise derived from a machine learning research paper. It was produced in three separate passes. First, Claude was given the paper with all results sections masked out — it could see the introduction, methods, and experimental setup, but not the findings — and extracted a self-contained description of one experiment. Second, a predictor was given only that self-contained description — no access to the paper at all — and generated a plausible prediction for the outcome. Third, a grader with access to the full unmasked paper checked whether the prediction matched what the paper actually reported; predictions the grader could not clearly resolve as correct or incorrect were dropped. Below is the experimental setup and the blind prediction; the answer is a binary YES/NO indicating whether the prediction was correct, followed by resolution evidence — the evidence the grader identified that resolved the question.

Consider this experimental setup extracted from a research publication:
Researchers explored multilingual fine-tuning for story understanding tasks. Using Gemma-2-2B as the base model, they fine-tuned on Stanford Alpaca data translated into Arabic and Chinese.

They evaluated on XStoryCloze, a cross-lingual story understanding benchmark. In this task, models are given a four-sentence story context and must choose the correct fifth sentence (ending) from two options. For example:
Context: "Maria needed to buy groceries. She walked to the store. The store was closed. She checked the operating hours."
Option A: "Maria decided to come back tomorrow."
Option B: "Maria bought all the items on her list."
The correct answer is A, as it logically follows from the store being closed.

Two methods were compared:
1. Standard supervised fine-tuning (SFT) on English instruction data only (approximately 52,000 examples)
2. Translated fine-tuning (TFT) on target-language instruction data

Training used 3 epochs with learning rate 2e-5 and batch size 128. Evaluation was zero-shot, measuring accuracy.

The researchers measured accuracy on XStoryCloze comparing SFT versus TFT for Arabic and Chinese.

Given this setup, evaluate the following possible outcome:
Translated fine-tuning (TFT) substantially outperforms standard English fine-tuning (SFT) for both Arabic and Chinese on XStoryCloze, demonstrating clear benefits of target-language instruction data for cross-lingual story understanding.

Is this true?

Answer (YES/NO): NO